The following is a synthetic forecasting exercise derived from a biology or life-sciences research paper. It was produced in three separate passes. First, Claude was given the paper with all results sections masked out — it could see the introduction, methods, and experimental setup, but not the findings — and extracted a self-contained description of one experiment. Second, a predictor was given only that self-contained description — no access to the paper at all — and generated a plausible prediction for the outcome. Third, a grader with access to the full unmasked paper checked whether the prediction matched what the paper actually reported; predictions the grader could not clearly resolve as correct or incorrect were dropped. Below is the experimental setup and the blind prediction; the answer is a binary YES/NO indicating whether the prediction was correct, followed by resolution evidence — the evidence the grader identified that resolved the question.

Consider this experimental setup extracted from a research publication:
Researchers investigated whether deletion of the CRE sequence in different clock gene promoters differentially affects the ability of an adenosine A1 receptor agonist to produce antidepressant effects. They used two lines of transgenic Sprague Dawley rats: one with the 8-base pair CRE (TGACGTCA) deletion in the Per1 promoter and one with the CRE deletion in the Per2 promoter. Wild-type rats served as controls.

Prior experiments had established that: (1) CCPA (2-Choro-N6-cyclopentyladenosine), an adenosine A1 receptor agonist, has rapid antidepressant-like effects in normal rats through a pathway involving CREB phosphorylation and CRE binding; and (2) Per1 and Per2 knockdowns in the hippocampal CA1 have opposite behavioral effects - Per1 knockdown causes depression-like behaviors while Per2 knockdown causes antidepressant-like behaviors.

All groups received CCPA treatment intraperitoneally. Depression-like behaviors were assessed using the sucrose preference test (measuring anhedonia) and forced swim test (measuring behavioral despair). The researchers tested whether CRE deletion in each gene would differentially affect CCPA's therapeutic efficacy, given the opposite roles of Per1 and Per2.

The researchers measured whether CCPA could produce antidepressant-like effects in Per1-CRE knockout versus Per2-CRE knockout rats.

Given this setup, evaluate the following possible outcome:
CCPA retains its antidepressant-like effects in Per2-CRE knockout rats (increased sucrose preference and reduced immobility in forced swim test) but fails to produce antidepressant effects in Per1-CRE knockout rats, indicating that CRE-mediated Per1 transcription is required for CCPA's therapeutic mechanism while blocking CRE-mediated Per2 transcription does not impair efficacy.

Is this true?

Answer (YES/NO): NO